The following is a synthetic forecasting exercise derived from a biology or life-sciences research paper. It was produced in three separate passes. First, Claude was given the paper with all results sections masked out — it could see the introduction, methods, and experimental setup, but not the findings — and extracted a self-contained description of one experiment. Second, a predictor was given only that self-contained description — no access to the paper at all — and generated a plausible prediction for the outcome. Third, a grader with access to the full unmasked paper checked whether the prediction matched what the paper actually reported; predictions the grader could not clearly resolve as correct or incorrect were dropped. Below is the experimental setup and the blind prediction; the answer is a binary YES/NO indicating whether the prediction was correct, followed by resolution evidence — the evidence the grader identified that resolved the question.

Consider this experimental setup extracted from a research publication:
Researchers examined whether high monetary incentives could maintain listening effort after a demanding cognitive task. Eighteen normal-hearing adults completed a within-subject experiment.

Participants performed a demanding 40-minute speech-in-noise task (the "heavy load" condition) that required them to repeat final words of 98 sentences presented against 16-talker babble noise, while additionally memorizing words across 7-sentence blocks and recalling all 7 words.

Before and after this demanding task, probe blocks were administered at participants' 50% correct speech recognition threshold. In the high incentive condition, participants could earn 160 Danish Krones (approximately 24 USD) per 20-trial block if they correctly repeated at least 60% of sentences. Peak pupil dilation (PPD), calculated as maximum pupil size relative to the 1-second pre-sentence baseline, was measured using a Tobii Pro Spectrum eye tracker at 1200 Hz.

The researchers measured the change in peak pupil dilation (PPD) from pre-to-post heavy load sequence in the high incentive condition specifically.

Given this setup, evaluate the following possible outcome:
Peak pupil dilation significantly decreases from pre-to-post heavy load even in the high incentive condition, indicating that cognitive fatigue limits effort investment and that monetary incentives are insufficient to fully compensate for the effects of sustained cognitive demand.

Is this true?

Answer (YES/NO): NO